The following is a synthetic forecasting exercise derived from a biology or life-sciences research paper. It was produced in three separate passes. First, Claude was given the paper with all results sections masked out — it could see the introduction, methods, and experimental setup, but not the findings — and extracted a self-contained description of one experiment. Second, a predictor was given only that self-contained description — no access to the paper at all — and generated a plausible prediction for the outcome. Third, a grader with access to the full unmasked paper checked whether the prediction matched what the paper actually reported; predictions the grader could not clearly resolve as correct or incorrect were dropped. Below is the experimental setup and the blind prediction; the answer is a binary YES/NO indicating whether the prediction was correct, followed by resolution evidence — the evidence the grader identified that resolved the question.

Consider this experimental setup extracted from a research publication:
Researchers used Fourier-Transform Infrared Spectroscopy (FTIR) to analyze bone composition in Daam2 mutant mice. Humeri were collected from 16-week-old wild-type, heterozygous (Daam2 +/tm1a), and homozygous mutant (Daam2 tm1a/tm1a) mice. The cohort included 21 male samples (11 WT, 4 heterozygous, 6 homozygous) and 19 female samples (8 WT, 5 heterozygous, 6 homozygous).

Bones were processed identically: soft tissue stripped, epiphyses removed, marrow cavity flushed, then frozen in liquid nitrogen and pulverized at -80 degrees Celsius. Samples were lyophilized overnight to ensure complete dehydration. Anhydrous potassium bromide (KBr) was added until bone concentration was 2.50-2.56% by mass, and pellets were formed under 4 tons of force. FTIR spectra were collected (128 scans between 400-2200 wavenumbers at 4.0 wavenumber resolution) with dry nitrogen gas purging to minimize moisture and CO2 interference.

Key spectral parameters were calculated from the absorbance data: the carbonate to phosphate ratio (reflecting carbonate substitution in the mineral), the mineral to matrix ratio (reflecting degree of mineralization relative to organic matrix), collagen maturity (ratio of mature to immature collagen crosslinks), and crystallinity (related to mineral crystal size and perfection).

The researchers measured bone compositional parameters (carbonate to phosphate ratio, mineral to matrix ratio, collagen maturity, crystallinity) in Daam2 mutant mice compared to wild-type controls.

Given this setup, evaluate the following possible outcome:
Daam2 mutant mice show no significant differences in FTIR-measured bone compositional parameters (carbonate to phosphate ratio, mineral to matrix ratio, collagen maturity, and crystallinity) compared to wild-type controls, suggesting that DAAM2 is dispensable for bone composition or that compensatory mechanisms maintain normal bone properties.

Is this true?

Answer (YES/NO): NO